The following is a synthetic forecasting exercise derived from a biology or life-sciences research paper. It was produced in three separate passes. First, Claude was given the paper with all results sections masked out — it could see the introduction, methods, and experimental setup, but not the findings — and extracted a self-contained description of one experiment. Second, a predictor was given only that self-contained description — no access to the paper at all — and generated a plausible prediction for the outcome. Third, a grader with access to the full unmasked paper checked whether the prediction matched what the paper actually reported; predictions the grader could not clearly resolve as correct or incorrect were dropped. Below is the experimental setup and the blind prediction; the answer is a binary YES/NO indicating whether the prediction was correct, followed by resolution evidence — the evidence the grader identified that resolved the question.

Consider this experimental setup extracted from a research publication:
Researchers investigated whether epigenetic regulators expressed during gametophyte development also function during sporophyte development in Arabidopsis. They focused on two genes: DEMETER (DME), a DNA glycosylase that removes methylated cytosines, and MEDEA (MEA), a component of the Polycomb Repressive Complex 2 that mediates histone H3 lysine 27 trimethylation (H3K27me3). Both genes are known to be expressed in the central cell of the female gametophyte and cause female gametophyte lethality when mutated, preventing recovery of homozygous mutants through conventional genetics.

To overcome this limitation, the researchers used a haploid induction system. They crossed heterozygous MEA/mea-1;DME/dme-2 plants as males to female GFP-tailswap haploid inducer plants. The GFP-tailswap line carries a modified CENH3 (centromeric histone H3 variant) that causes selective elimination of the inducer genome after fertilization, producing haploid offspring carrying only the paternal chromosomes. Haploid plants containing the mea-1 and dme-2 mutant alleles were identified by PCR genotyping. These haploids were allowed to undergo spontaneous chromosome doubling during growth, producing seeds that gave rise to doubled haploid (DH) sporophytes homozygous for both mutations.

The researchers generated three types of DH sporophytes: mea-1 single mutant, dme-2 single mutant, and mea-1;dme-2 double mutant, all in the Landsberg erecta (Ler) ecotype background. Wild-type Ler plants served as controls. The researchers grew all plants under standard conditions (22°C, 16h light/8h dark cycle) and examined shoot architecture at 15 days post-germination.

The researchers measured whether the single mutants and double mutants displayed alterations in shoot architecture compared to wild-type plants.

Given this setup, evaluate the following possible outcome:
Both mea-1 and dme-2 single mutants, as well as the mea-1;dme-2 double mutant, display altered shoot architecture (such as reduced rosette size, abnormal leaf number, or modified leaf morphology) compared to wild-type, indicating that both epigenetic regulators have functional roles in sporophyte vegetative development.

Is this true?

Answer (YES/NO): NO